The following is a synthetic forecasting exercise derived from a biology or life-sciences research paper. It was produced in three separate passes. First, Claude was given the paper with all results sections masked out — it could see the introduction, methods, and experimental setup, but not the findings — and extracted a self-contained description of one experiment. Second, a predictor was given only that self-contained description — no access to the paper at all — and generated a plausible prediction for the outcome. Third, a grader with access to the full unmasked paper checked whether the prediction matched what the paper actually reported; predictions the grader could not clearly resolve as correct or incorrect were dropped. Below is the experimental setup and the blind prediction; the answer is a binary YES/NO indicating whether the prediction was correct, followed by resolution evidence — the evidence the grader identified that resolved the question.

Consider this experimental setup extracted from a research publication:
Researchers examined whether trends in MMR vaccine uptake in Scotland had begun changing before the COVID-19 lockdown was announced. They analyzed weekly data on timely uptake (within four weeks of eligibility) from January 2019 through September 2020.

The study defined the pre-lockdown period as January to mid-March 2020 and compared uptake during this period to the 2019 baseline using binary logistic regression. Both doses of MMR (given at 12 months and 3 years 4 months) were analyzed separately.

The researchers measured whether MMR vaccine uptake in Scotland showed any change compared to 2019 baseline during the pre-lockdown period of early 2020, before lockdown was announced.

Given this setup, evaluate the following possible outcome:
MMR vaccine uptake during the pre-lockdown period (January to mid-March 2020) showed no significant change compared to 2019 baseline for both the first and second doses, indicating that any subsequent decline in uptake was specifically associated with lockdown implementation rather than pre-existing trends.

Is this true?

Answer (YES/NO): NO